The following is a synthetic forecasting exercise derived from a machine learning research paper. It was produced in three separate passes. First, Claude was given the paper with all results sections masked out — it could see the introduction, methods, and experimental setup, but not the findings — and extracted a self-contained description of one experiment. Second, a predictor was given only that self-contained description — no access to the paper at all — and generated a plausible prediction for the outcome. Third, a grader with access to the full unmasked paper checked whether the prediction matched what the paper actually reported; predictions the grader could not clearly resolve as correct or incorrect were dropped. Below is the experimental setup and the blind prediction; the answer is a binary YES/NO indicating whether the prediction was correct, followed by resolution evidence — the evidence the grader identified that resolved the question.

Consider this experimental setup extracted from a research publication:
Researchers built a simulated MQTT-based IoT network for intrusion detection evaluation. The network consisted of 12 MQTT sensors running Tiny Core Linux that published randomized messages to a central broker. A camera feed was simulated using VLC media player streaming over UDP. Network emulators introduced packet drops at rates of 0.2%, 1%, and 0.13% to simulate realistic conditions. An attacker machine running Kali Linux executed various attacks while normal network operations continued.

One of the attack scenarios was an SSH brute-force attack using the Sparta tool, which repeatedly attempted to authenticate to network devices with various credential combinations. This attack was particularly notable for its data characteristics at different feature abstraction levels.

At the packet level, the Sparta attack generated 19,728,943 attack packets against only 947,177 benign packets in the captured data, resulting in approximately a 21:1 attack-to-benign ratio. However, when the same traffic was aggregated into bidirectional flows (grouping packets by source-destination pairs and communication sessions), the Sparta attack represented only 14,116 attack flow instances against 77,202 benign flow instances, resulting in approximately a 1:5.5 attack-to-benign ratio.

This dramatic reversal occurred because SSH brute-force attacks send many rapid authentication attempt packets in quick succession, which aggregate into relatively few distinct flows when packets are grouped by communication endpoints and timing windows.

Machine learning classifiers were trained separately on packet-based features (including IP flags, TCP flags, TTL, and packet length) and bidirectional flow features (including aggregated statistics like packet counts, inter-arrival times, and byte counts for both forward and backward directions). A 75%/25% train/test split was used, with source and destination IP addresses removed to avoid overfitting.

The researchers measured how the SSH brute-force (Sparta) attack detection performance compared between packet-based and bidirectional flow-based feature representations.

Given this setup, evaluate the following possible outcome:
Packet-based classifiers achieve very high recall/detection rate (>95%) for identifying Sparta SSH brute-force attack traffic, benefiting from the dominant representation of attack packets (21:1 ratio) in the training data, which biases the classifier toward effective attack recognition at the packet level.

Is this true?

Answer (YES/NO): NO